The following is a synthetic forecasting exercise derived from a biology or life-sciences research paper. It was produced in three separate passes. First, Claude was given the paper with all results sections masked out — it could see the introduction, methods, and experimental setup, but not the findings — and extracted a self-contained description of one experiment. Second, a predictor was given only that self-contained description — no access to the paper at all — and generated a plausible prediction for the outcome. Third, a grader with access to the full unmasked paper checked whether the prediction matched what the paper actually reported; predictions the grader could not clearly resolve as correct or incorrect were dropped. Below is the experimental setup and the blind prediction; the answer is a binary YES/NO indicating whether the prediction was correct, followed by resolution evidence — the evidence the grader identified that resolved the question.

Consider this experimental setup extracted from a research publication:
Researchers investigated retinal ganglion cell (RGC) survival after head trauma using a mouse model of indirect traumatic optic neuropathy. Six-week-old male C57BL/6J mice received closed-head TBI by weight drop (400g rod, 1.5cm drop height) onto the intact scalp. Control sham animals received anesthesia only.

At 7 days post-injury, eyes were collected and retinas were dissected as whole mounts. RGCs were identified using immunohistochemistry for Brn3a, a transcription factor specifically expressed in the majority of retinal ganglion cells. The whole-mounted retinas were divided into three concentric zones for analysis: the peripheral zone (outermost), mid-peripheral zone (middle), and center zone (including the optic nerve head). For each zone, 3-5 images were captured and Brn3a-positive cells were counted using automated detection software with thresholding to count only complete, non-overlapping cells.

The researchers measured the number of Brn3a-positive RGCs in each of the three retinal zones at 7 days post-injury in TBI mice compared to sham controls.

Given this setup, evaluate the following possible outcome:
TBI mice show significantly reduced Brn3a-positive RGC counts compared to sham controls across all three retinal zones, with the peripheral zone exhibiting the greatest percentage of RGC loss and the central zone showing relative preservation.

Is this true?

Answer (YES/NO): NO